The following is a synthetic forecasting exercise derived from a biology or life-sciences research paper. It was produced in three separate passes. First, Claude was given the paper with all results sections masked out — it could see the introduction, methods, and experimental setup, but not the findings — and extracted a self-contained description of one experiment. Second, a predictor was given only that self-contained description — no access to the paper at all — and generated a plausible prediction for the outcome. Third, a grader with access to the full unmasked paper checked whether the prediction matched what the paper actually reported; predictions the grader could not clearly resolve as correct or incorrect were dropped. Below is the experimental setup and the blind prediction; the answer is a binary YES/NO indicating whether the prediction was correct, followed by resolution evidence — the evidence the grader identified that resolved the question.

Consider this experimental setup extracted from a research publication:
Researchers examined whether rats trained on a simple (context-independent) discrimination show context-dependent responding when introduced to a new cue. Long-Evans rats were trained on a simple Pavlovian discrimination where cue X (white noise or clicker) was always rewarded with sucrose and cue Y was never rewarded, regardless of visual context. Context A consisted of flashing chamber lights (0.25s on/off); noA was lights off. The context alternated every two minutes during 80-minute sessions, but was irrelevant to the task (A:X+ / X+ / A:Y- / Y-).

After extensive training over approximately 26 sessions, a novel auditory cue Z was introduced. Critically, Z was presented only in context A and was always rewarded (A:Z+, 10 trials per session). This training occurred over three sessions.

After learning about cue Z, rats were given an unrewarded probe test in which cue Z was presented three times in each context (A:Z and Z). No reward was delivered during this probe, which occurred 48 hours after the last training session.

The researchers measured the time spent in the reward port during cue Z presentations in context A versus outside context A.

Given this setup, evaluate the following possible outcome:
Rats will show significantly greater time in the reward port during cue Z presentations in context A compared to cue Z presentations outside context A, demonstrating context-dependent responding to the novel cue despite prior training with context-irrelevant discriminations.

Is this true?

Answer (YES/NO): NO